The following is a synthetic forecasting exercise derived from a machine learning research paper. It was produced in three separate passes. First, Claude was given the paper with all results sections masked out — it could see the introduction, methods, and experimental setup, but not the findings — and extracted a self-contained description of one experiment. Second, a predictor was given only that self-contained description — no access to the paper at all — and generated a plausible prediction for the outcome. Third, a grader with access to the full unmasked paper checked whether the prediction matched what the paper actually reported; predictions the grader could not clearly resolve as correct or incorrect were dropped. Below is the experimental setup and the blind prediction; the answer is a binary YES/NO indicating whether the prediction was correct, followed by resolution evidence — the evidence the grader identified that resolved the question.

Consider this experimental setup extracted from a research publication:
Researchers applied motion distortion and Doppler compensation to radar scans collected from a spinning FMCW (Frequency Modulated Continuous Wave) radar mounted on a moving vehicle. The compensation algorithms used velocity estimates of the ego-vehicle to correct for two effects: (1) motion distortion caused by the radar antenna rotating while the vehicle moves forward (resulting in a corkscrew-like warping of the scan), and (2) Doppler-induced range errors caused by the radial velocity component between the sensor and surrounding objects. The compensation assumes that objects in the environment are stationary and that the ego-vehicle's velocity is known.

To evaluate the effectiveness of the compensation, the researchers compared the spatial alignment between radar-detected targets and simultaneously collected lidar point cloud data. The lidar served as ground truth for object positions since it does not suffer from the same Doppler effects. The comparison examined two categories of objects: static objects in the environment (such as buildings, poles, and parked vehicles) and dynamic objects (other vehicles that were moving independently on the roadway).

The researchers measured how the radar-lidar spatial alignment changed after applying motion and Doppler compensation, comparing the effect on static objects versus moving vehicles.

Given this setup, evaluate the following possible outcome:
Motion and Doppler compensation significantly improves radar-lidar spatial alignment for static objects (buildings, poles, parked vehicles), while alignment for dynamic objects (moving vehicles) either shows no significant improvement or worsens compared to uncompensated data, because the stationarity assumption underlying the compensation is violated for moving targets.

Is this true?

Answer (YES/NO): YES